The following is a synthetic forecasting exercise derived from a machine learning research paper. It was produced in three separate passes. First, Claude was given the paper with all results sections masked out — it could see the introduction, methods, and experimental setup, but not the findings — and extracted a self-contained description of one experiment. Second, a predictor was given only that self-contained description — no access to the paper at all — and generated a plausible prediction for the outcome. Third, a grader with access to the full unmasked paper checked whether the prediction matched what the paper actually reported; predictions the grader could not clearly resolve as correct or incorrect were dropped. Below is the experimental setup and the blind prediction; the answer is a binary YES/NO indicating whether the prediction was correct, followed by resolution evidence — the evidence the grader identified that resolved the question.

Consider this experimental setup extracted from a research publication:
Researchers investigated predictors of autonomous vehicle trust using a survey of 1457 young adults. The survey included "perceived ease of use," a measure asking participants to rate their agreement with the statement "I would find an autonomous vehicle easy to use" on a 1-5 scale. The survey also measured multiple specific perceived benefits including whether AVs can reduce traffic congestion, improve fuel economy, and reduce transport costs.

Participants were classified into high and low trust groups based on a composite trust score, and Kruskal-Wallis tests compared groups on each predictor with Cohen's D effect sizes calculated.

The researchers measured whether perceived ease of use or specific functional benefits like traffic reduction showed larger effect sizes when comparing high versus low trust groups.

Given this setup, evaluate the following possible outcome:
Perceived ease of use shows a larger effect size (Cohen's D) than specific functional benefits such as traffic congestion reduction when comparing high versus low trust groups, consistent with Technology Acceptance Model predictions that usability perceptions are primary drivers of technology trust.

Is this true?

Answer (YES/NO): YES